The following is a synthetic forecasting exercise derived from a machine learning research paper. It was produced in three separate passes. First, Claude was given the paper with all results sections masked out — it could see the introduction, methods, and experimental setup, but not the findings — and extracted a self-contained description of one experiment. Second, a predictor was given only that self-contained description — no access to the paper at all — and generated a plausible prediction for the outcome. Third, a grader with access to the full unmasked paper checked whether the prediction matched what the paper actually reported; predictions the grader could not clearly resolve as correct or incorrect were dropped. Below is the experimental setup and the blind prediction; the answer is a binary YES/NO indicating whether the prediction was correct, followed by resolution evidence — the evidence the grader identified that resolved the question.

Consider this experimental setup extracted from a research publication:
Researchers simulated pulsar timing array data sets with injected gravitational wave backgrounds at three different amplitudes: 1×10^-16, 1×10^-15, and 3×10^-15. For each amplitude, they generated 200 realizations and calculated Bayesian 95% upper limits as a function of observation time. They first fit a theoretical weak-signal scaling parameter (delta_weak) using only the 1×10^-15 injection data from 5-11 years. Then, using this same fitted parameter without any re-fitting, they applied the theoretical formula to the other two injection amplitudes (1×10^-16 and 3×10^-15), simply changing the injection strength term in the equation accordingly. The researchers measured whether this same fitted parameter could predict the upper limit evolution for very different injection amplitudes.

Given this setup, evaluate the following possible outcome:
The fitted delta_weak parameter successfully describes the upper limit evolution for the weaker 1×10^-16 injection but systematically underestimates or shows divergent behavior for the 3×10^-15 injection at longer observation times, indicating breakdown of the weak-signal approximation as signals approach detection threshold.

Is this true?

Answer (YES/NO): NO